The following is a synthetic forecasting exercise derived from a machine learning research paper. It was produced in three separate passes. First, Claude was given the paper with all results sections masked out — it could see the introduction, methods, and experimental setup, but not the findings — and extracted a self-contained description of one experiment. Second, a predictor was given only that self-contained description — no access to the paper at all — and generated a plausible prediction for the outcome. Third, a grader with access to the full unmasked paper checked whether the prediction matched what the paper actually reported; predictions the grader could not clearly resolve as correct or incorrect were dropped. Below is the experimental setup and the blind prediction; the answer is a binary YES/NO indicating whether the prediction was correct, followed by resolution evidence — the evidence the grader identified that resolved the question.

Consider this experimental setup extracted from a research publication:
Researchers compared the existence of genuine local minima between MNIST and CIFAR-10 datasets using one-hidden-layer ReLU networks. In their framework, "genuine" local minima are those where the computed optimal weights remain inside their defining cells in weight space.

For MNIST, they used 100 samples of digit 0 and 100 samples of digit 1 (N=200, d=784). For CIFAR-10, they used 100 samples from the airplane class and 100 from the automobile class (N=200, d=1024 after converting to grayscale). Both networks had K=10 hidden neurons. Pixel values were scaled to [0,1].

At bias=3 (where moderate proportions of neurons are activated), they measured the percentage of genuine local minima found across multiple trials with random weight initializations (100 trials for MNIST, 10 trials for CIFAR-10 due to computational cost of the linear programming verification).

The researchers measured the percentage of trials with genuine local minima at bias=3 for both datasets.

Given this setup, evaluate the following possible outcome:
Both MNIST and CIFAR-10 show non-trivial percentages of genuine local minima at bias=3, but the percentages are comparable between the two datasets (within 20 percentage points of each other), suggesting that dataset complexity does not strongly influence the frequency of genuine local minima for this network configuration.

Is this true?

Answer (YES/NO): NO